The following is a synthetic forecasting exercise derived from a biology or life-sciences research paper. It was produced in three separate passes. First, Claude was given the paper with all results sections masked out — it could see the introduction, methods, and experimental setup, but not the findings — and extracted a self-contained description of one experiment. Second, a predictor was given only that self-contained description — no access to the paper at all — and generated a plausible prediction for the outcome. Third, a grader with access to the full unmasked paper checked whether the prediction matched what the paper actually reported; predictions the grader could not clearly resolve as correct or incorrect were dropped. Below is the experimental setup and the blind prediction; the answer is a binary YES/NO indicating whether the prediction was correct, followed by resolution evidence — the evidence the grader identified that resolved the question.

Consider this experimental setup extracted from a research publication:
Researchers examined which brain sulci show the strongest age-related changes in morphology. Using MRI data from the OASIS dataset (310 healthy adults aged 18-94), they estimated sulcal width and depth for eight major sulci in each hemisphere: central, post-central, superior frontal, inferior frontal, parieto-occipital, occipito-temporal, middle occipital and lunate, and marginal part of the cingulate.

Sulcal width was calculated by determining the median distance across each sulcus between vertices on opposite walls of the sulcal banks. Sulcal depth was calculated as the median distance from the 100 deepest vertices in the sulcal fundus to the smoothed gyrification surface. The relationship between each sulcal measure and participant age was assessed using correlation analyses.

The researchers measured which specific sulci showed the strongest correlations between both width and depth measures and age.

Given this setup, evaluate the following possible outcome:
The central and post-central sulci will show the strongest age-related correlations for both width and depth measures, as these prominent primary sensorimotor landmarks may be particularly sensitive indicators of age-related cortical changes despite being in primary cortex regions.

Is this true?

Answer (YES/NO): YES